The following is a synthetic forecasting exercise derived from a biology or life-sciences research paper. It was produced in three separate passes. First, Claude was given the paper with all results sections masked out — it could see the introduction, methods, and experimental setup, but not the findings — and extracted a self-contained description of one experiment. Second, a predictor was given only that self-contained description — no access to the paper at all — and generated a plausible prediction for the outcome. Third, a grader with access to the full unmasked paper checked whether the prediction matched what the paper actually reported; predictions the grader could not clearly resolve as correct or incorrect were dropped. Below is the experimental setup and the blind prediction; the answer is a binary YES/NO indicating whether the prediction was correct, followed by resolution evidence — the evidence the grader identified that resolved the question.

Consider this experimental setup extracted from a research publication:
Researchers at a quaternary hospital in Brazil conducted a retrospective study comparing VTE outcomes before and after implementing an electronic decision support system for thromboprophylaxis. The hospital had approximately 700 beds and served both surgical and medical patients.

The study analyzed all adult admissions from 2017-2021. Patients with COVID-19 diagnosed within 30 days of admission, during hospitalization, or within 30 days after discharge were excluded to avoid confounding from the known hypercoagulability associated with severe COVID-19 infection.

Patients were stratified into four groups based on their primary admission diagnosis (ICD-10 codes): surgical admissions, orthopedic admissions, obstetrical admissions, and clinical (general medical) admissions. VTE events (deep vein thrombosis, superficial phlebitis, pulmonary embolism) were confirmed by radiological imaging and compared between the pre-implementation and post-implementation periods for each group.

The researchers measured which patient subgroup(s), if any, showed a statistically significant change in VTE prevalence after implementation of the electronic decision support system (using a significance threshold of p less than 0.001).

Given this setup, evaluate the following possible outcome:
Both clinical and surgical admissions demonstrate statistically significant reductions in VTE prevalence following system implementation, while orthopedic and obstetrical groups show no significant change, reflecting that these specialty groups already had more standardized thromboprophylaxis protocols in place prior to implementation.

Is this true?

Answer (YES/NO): NO